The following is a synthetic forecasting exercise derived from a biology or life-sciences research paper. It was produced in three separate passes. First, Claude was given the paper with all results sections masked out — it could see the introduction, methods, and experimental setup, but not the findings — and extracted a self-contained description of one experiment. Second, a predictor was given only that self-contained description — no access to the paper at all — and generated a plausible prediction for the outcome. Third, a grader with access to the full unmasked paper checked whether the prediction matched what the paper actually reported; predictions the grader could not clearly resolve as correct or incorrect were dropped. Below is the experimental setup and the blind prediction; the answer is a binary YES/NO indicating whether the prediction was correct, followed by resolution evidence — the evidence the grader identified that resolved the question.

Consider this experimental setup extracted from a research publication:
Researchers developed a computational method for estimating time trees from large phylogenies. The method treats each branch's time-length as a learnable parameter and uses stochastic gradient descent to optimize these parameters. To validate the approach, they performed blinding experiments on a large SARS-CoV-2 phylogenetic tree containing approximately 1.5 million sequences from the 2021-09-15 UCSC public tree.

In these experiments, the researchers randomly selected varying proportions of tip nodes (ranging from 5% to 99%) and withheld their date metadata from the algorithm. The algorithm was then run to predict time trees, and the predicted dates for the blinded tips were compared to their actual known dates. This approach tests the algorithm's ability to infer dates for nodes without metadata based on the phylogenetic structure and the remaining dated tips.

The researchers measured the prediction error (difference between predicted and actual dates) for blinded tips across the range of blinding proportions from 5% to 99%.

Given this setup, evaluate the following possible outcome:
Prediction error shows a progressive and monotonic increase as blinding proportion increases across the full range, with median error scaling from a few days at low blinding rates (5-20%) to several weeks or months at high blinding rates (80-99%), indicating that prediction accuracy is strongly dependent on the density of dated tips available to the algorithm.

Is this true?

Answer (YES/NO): NO